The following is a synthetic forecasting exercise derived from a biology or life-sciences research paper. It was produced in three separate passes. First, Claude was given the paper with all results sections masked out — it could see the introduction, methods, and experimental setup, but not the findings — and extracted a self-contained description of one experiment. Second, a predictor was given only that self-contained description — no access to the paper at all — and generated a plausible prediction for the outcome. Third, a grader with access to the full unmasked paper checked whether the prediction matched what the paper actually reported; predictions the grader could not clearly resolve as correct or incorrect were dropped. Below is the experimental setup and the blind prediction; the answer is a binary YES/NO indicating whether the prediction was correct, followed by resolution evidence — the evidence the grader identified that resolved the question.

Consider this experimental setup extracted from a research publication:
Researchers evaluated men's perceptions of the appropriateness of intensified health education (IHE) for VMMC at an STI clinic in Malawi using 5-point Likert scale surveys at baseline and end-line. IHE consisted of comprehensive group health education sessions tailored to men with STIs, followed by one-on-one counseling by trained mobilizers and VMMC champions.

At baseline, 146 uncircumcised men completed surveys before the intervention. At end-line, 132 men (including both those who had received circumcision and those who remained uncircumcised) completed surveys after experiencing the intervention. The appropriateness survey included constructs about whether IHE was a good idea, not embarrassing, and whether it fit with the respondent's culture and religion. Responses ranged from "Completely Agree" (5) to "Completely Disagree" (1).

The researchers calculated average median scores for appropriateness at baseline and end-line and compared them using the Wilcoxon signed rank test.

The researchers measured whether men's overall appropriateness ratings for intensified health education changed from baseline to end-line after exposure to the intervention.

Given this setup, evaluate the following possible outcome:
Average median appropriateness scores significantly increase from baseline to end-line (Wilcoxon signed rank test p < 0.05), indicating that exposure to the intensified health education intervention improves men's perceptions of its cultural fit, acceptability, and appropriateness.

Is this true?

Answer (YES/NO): NO